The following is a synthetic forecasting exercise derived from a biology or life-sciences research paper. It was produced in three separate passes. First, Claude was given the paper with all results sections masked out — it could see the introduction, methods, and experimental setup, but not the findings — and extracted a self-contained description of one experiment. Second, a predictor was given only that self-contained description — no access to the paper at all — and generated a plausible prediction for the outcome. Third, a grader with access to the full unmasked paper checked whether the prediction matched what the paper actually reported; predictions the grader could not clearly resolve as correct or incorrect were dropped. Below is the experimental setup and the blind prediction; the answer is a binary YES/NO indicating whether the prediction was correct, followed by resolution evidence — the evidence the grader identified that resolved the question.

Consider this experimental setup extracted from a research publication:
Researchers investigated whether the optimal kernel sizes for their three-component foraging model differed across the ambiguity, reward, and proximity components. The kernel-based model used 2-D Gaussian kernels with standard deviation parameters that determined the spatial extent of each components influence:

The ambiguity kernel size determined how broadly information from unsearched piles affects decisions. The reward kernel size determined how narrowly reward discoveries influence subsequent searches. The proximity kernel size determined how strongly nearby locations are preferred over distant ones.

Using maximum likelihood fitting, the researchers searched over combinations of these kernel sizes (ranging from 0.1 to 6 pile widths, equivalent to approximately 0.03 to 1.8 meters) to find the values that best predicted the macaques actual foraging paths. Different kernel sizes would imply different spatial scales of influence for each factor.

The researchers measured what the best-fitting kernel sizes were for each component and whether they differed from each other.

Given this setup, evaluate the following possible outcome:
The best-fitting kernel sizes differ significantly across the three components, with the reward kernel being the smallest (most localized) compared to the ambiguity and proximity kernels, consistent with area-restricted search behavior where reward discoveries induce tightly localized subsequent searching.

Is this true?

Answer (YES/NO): NO